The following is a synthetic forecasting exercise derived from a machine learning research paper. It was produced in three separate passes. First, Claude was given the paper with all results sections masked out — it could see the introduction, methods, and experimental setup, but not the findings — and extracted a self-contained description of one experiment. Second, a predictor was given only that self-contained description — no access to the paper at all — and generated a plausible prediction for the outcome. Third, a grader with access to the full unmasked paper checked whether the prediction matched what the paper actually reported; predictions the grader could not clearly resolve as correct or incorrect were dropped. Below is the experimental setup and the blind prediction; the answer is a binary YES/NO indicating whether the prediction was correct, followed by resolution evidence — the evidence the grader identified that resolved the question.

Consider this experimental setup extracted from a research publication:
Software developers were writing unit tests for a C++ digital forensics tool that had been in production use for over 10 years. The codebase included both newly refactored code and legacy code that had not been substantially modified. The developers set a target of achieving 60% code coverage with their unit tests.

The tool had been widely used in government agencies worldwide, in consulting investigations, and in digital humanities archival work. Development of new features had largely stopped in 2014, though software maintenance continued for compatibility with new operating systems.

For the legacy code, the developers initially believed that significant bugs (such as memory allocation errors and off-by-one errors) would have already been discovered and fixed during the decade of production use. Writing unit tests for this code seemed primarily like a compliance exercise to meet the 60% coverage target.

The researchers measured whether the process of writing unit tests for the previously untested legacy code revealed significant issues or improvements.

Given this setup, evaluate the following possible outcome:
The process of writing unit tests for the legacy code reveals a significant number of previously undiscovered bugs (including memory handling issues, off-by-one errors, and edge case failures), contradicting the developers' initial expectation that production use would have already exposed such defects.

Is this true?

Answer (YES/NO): NO